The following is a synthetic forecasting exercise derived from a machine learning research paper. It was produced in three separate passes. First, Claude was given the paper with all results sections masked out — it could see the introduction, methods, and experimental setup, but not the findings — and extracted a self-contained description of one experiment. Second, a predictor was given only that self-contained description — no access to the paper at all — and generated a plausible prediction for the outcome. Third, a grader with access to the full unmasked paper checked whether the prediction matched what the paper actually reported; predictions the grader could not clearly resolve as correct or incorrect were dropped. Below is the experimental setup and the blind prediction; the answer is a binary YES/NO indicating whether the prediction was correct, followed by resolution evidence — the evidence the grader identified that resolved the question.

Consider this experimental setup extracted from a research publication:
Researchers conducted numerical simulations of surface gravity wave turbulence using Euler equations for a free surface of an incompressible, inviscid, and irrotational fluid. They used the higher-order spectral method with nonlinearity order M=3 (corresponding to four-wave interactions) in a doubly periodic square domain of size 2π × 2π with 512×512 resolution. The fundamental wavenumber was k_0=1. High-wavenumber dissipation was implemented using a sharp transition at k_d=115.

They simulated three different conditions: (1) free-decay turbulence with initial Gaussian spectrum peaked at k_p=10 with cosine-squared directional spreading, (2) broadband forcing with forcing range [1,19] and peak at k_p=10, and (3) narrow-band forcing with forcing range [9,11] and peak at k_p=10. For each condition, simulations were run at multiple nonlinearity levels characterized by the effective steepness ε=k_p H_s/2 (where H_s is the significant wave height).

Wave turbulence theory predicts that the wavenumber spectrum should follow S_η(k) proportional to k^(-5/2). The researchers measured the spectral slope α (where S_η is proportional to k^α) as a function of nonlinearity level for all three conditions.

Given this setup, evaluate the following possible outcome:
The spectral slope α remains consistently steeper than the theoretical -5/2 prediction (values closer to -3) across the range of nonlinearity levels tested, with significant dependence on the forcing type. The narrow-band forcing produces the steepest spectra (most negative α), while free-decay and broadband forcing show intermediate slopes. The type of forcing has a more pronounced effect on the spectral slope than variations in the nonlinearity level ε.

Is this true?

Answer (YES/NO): NO